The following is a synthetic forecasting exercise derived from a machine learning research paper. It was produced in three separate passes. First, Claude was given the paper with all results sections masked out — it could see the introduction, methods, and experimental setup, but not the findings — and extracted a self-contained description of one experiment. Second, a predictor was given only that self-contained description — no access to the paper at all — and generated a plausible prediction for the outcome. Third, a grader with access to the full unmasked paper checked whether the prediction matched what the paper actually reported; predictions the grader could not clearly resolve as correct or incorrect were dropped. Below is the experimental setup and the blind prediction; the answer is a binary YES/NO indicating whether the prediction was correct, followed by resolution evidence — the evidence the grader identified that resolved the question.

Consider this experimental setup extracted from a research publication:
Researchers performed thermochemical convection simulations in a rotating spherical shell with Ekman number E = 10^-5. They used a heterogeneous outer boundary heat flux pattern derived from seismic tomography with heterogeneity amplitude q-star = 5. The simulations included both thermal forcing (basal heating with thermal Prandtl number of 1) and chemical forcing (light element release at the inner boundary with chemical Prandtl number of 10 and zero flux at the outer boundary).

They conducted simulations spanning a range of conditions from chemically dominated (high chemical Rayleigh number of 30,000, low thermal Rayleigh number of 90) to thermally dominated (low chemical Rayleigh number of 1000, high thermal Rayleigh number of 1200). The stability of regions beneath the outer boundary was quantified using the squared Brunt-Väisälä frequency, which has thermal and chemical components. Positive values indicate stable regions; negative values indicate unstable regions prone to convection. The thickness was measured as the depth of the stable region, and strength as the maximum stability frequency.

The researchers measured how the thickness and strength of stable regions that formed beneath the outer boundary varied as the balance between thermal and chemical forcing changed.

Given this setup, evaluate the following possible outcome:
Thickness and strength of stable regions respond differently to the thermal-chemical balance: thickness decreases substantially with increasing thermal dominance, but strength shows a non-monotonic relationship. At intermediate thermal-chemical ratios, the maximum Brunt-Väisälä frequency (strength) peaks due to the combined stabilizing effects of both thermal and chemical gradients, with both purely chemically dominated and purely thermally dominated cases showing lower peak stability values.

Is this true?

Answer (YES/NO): NO